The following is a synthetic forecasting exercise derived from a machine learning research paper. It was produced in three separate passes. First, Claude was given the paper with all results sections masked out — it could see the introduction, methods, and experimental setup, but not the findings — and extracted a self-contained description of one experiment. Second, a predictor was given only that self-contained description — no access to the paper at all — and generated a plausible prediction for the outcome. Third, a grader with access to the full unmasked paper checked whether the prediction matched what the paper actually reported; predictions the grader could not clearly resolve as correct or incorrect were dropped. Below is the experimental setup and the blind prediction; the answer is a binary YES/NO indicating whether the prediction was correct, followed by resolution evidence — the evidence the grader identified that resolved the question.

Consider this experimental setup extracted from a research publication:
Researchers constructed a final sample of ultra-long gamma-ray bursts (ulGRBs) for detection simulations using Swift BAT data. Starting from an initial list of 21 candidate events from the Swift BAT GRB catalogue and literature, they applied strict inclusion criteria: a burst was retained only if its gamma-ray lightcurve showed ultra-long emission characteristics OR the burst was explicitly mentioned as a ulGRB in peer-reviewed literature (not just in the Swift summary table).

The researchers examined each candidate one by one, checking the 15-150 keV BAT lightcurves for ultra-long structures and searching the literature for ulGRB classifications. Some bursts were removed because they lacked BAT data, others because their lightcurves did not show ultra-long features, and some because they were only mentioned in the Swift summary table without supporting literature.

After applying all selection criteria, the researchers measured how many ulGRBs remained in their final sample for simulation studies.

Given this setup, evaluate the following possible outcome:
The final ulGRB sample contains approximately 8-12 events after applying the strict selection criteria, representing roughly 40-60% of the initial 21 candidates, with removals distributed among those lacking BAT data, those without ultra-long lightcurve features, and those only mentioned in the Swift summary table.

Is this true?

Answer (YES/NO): YES